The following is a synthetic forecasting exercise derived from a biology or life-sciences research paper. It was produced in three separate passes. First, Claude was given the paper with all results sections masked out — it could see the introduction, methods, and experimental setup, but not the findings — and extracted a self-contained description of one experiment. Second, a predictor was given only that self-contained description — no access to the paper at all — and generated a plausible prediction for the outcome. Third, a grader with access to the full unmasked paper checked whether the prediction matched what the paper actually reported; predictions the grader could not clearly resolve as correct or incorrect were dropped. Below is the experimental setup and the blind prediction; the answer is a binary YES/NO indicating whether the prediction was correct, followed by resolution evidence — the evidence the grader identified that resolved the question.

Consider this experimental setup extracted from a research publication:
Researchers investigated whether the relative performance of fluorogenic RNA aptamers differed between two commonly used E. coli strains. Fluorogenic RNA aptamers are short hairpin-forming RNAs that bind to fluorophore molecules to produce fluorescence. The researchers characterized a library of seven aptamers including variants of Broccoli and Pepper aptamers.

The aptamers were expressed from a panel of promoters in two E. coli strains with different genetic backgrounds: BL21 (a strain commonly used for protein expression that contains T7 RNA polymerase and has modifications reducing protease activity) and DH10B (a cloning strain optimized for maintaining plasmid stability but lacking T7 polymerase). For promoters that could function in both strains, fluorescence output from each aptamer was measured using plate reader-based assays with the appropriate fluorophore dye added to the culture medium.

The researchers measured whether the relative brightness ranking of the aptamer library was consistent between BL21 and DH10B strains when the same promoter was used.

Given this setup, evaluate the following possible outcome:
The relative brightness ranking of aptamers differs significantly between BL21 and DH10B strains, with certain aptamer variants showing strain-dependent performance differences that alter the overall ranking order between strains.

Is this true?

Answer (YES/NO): YES